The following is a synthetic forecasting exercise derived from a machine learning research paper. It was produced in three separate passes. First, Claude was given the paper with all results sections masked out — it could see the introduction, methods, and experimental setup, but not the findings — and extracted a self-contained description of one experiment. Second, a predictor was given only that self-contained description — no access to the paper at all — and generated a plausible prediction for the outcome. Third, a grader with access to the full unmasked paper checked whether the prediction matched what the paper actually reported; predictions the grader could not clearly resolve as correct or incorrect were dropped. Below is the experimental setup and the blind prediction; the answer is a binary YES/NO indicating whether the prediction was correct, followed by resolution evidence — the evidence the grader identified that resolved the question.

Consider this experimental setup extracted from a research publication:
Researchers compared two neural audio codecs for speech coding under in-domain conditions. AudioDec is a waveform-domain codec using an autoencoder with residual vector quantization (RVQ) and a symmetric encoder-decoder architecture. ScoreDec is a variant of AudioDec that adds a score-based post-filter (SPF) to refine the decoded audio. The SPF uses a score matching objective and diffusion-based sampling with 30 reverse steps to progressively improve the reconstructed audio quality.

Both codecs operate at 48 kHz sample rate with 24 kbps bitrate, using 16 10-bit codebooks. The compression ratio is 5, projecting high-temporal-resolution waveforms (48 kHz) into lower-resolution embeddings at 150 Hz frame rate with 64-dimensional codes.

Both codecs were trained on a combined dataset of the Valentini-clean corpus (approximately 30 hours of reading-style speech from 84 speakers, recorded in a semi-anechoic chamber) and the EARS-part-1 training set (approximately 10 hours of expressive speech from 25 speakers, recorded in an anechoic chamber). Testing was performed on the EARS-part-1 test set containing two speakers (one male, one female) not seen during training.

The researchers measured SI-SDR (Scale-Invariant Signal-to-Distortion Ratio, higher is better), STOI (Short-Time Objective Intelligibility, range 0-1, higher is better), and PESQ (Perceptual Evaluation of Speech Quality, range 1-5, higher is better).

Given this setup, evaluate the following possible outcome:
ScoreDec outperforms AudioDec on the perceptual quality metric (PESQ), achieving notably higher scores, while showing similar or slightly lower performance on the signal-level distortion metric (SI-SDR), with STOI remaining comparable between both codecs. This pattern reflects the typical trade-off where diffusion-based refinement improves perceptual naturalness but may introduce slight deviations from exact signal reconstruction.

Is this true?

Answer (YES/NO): NO